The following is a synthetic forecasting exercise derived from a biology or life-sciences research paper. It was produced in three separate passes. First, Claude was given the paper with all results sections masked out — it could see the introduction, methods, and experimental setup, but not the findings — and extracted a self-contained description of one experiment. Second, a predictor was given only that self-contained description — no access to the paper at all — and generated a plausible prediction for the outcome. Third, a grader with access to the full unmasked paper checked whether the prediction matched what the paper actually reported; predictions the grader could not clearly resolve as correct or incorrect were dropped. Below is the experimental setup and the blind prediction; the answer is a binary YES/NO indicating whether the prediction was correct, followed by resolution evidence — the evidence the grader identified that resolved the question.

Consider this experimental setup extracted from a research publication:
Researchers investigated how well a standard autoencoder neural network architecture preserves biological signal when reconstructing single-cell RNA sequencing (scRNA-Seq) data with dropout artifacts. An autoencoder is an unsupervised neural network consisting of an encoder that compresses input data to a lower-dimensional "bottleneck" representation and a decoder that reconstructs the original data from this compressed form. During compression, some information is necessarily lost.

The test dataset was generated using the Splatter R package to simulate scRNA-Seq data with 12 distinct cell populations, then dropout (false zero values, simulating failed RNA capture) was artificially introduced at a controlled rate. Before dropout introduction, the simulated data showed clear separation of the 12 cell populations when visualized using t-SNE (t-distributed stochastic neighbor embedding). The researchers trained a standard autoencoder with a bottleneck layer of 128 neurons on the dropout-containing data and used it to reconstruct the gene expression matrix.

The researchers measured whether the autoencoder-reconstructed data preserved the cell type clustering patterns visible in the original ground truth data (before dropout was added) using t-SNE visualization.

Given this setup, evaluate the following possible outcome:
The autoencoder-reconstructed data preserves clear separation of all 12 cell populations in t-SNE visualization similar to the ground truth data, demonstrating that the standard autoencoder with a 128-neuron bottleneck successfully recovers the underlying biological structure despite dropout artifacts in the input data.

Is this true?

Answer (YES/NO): NO